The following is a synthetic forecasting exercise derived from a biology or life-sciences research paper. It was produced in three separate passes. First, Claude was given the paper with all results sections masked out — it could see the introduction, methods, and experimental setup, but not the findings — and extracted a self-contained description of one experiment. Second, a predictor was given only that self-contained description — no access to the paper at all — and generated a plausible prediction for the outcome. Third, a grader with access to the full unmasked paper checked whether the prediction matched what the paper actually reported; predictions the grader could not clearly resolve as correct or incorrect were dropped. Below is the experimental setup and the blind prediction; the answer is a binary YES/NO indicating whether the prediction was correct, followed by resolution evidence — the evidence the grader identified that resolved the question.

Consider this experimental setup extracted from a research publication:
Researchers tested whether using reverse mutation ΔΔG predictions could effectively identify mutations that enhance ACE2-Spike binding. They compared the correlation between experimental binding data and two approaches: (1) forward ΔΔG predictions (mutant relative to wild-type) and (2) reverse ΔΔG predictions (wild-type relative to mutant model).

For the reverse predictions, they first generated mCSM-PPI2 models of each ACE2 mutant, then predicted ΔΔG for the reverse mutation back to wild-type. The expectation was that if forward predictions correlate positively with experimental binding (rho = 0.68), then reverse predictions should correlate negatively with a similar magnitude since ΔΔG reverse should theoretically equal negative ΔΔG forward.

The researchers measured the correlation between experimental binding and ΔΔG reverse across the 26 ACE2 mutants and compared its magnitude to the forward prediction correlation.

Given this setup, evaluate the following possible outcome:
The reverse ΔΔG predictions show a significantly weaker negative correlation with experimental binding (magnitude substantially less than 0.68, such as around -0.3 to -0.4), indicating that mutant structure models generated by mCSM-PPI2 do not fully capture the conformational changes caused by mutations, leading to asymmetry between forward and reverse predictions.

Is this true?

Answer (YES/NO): NO